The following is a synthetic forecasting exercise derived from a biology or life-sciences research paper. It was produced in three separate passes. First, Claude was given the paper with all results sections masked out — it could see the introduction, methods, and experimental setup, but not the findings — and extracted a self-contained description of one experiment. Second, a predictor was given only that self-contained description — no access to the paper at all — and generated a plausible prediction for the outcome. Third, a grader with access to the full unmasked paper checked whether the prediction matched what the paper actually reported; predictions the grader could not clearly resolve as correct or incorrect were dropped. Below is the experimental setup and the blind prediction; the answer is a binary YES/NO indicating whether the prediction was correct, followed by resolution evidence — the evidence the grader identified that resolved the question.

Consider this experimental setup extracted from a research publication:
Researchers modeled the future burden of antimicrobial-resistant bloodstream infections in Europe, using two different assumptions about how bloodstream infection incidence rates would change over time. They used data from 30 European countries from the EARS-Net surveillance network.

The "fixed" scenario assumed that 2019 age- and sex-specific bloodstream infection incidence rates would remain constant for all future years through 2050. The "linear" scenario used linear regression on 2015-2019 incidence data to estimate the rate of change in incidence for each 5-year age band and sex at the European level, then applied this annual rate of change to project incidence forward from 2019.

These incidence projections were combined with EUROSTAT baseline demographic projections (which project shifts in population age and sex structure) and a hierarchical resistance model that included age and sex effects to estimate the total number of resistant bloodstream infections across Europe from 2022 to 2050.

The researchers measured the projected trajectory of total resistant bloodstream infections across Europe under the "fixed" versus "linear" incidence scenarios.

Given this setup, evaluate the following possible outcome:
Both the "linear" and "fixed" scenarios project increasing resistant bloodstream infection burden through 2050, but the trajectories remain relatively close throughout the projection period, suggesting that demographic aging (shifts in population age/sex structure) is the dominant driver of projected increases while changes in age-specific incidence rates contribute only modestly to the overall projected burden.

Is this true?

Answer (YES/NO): NO